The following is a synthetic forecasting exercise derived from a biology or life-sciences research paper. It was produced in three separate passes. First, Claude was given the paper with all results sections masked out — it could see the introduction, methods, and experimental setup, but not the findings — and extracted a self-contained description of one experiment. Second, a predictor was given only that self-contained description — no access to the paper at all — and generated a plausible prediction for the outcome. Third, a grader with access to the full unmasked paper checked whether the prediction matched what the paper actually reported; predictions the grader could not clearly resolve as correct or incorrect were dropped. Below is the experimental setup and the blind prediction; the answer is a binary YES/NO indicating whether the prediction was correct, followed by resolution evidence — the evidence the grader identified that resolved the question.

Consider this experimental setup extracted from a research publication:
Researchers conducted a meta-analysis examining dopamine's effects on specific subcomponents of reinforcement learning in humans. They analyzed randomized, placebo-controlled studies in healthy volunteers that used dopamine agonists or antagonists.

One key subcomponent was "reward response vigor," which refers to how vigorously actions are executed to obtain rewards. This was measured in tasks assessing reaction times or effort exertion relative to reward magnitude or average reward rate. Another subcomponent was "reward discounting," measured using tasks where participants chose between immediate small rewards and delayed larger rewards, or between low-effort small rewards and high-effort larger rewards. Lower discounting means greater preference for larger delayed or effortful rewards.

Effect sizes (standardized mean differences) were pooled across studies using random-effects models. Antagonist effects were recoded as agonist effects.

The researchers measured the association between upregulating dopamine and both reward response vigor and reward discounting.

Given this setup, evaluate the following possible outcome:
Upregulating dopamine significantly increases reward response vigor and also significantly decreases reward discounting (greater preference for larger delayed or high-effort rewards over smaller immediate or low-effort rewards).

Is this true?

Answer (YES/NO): YES